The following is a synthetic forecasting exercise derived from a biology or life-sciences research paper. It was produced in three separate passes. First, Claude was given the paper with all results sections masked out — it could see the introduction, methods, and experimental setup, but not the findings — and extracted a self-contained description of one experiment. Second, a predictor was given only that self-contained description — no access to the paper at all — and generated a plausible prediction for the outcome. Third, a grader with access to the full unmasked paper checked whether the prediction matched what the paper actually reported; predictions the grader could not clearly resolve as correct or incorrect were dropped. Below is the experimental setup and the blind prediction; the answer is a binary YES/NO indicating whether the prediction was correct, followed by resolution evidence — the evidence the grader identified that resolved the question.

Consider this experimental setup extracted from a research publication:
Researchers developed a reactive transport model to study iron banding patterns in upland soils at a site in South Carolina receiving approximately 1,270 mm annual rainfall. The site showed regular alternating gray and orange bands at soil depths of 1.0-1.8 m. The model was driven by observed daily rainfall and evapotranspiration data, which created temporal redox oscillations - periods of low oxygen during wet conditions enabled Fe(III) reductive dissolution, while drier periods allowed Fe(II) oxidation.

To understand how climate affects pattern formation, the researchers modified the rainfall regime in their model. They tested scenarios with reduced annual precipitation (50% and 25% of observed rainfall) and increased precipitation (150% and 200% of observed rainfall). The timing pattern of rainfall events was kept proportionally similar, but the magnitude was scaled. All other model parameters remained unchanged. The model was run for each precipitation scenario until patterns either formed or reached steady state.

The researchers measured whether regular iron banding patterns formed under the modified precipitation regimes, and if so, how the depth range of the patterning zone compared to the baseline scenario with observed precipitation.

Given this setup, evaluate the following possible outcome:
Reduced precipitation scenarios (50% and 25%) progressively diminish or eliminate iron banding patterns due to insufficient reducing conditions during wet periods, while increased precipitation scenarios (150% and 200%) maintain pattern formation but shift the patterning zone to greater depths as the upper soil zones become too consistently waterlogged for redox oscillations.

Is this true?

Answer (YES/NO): NO